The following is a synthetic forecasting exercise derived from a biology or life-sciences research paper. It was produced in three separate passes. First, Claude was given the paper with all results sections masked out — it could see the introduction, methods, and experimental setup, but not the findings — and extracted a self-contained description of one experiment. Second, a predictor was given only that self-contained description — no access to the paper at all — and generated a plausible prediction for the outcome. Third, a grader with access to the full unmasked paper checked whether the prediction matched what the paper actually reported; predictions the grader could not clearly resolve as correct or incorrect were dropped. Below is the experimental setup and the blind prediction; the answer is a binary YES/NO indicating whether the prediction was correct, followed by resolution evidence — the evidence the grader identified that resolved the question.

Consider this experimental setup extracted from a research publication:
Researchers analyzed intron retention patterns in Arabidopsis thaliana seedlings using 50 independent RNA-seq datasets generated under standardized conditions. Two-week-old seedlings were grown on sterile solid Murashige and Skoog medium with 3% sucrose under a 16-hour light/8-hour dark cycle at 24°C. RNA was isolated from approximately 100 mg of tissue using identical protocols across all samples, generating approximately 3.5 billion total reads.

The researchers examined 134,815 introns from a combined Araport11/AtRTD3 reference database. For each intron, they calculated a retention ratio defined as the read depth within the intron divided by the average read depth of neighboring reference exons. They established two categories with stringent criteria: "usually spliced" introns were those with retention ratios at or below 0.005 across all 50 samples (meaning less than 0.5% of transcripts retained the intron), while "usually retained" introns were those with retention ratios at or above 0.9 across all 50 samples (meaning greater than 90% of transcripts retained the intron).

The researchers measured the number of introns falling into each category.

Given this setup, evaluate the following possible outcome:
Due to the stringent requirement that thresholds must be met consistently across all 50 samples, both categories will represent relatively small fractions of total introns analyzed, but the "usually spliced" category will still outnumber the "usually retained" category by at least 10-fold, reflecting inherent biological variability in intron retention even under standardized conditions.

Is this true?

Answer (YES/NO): NO